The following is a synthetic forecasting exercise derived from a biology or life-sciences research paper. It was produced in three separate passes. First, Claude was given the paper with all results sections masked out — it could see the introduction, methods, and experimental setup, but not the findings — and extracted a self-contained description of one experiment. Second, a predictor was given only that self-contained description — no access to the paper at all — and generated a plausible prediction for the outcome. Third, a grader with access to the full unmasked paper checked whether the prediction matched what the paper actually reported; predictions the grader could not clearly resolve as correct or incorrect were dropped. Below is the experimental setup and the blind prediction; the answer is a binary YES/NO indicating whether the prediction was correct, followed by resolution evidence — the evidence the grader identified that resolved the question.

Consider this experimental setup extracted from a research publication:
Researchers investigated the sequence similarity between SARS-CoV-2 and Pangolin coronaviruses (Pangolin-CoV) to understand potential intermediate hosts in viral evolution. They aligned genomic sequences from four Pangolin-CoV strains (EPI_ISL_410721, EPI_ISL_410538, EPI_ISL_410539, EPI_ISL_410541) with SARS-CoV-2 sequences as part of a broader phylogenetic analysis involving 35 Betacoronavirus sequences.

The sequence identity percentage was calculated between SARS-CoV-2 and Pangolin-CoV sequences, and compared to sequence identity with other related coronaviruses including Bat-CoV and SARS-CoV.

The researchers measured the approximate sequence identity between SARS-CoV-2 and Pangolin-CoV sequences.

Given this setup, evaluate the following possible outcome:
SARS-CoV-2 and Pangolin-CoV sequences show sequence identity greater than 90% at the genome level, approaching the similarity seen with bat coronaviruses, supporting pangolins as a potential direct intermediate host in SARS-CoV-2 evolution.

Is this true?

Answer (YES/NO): NO